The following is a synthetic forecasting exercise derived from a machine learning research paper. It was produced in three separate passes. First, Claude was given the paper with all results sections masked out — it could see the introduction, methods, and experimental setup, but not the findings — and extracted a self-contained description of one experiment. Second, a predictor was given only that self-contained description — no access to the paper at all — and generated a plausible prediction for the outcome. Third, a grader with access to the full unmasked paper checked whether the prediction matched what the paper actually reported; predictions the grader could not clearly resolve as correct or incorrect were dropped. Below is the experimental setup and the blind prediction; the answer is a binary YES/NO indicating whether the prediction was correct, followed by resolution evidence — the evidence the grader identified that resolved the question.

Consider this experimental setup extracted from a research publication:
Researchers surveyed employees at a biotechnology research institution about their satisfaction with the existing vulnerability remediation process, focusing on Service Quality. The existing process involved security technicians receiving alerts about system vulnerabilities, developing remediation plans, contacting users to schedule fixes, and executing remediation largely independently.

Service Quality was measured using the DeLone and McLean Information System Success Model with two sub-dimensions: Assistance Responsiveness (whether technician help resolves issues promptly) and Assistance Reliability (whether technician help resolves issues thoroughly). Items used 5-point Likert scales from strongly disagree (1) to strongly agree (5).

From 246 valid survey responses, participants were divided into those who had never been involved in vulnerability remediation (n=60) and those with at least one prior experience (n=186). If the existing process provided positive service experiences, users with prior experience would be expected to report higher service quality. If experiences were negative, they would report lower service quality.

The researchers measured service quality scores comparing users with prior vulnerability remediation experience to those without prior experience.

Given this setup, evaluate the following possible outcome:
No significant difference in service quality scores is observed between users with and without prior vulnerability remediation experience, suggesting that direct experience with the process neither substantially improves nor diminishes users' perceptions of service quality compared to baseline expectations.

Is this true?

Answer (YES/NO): NO